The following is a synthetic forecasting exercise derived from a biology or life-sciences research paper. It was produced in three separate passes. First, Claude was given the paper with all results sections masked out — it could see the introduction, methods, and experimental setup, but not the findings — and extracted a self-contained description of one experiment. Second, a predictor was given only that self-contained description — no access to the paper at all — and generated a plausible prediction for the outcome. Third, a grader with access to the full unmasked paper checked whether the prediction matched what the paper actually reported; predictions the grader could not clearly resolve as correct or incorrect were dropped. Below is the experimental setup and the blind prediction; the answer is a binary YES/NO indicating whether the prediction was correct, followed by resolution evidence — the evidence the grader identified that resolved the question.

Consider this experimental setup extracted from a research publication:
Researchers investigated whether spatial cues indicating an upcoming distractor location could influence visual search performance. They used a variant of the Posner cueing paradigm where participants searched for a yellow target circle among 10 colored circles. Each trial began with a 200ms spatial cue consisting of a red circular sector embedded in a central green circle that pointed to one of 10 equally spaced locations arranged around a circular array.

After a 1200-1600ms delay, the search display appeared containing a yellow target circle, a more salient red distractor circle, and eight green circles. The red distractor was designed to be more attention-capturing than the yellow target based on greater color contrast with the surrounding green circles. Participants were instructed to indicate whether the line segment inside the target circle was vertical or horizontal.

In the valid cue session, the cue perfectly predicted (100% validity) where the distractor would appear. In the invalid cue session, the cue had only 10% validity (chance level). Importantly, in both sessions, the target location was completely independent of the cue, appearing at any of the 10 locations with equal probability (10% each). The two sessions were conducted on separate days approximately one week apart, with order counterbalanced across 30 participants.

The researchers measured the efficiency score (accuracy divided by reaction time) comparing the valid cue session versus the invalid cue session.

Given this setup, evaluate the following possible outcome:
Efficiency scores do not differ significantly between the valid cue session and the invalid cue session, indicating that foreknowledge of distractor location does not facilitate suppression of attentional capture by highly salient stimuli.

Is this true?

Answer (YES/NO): NO